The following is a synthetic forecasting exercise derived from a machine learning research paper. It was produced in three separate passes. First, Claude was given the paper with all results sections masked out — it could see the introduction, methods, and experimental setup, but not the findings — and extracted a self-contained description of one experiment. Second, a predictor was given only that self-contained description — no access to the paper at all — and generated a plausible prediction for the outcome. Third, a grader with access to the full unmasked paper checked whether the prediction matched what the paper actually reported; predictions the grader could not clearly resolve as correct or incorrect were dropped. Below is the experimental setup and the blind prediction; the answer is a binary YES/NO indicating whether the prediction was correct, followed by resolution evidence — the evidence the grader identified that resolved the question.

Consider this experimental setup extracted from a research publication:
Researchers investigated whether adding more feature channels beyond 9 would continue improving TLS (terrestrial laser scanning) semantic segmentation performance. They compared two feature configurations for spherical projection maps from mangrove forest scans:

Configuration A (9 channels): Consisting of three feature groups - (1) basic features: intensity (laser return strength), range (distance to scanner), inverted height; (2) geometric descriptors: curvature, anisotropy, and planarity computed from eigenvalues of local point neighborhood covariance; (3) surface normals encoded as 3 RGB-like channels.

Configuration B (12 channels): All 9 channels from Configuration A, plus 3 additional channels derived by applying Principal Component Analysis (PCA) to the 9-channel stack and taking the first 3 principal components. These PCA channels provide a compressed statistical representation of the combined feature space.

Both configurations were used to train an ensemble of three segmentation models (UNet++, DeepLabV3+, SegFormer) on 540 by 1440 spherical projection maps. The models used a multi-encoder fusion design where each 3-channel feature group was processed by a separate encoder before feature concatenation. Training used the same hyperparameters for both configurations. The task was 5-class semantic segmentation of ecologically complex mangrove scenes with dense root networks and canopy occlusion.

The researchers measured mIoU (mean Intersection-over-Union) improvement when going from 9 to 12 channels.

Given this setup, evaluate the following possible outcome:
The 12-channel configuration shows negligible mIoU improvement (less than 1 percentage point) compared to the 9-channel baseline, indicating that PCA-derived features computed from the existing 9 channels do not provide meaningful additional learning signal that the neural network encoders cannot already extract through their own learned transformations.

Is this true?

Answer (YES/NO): YES